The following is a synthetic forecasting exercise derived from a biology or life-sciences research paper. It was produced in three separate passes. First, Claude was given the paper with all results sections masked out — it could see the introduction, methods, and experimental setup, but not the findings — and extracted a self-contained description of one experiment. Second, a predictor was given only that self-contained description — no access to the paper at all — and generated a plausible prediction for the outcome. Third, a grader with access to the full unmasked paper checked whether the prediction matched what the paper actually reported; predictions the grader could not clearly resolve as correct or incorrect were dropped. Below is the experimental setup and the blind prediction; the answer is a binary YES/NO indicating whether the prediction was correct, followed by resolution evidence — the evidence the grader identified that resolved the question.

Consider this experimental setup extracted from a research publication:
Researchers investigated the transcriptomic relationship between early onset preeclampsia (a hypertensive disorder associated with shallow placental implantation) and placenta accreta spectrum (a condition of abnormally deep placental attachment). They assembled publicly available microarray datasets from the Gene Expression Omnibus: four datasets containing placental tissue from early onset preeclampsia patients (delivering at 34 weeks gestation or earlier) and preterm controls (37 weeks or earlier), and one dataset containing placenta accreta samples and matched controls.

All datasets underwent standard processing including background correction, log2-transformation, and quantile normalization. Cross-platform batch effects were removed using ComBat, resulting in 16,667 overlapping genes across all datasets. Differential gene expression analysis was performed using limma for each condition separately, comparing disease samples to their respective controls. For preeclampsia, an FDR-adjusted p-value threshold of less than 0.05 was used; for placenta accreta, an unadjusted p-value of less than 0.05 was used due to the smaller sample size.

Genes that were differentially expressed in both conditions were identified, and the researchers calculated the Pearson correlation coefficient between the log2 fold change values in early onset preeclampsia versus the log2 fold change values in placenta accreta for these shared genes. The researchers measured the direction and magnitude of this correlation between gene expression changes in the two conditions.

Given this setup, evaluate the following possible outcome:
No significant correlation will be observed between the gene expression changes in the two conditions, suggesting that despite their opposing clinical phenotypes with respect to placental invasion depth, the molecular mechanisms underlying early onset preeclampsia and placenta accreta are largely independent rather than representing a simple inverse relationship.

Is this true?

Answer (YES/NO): NO